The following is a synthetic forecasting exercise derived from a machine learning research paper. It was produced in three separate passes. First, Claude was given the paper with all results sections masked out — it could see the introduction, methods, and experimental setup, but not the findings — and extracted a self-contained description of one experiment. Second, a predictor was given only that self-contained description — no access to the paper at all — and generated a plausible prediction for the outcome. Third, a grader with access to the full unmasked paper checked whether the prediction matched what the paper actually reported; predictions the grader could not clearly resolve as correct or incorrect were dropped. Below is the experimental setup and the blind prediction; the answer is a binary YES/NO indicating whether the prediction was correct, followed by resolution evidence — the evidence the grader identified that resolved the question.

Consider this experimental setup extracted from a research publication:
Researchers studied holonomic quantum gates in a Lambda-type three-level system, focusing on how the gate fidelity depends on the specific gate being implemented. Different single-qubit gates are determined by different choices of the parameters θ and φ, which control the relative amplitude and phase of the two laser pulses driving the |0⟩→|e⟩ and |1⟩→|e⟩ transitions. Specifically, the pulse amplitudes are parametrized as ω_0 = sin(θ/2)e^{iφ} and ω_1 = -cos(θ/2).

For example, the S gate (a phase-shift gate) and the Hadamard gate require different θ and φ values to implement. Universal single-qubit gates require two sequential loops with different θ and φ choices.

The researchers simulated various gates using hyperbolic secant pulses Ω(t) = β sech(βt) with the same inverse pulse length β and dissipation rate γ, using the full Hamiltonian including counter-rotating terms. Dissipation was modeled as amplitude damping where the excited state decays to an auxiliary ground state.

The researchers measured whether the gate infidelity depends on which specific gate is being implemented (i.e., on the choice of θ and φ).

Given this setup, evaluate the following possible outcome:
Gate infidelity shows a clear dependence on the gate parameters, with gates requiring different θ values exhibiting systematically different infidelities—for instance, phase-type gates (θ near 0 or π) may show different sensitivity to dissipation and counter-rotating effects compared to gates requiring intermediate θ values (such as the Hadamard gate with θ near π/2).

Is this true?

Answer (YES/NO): YES